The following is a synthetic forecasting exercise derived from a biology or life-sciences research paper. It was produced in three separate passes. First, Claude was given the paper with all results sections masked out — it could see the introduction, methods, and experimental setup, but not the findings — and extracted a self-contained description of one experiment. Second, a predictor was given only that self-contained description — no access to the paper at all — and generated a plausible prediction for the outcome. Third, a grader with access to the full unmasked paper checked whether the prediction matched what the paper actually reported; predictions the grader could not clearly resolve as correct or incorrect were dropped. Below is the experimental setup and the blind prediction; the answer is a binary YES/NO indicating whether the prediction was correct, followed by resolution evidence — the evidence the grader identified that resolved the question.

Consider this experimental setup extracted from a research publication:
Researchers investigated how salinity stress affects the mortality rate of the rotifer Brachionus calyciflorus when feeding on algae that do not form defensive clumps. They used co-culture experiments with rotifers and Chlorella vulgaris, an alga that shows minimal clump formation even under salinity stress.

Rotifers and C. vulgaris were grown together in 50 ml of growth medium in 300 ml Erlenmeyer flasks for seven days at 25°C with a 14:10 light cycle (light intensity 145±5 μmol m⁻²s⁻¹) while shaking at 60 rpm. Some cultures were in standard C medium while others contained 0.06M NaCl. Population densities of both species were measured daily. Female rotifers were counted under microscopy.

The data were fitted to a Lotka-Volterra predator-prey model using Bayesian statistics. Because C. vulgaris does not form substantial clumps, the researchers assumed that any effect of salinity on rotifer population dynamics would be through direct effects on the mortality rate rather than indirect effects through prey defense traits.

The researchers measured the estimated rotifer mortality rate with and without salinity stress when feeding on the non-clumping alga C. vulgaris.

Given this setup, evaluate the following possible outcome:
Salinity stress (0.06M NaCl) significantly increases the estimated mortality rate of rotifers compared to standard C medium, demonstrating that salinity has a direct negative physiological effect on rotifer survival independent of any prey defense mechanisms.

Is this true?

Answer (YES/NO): YES